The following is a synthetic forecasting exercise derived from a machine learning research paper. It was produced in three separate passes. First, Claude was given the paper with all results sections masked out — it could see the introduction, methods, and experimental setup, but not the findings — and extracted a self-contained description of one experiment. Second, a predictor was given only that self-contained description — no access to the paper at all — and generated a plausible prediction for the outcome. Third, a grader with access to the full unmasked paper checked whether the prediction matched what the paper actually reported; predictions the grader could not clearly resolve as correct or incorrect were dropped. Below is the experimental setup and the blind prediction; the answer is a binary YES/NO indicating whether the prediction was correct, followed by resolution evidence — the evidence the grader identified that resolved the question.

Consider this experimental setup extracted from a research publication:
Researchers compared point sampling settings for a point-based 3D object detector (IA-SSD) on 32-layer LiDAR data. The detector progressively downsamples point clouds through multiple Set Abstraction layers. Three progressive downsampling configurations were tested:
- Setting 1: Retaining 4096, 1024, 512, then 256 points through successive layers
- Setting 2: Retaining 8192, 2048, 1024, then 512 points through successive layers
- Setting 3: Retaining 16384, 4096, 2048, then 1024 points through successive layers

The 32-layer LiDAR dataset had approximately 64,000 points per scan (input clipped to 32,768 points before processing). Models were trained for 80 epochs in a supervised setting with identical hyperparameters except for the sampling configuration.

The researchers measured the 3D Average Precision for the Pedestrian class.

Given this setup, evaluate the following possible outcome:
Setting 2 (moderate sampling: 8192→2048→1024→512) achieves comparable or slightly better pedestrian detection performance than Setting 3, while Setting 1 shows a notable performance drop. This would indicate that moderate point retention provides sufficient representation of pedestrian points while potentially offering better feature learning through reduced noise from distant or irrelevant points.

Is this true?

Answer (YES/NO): YES